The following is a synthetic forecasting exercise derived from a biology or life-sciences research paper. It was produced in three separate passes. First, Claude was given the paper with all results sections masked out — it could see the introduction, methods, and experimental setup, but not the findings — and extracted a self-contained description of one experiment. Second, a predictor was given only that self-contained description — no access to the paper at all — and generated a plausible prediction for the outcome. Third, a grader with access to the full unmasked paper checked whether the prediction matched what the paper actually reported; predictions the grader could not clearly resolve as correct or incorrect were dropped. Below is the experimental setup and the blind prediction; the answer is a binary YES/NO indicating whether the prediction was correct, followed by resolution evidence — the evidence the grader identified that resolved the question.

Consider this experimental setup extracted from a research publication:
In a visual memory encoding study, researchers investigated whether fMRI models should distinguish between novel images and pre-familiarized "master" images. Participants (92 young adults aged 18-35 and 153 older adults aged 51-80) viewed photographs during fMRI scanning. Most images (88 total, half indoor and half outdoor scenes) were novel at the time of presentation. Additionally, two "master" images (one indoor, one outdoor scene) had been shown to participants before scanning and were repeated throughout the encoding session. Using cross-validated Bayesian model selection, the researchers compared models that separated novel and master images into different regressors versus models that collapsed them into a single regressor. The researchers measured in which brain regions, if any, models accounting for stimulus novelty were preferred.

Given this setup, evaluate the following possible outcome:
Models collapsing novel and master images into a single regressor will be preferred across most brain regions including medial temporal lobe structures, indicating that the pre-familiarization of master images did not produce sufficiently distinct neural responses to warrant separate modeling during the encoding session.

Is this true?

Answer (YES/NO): NO